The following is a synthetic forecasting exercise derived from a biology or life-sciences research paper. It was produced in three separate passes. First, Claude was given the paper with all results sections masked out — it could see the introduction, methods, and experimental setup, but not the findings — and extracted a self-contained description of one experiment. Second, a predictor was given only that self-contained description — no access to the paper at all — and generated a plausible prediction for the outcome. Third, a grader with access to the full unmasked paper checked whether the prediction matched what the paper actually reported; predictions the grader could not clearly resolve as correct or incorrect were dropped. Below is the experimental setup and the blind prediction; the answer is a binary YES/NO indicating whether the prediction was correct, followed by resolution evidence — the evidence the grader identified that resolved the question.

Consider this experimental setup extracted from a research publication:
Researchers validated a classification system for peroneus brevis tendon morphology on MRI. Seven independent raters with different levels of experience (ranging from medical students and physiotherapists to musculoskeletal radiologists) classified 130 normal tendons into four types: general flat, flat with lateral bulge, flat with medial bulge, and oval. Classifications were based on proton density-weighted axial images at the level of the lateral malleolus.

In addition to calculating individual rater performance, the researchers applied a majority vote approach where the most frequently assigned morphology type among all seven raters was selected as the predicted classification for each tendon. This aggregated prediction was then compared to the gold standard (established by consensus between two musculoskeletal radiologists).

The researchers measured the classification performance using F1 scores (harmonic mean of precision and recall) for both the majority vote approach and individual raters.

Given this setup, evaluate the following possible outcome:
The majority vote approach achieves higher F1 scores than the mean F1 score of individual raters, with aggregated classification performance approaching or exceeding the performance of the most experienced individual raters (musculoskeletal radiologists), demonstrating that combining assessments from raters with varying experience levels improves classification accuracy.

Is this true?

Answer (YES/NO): YES